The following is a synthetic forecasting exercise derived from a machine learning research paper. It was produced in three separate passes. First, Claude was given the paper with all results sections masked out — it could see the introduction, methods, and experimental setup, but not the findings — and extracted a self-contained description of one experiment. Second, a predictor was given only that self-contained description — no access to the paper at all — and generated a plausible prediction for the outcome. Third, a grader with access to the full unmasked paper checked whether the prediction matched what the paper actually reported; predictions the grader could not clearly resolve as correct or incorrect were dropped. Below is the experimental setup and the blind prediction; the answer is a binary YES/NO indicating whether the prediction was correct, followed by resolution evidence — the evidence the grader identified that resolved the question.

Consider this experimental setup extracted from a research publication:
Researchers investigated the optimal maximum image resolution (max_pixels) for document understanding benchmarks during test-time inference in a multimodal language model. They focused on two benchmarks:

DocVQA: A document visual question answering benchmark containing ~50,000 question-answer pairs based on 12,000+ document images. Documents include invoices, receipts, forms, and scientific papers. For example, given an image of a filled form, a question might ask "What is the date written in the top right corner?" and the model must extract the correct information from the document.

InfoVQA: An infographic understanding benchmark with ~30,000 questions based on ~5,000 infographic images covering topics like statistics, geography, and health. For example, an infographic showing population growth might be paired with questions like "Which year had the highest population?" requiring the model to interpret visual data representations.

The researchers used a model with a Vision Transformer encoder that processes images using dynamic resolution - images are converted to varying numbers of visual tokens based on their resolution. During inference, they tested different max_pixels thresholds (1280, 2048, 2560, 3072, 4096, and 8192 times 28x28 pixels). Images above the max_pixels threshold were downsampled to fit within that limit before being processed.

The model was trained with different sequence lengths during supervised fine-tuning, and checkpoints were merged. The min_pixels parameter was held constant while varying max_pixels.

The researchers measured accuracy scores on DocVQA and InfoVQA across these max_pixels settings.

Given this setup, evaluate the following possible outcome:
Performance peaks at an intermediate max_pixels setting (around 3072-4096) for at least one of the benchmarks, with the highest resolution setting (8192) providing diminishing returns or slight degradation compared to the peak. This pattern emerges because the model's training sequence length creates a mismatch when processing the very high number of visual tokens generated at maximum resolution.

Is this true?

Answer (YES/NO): NO